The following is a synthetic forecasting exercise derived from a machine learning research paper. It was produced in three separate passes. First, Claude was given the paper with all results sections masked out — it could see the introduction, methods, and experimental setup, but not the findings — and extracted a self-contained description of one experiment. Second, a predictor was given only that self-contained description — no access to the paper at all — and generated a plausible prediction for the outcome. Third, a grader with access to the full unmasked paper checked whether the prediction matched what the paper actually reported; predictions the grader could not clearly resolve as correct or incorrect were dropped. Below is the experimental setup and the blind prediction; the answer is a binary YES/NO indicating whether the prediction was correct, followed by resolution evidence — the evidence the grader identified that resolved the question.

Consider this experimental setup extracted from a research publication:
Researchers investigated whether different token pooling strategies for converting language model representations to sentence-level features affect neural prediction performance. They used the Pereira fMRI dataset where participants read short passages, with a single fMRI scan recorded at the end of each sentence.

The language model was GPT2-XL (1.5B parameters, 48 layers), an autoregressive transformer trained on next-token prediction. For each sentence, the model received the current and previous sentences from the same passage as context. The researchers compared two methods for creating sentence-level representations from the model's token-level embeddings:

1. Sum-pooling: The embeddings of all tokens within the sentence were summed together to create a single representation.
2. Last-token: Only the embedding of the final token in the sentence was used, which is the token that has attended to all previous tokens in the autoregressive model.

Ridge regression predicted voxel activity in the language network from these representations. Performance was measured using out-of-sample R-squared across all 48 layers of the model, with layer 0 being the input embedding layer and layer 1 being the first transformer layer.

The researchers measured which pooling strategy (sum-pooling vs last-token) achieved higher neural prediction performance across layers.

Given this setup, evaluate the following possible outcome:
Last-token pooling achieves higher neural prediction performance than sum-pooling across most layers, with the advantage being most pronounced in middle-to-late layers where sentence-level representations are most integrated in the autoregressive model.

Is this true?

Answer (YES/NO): NO